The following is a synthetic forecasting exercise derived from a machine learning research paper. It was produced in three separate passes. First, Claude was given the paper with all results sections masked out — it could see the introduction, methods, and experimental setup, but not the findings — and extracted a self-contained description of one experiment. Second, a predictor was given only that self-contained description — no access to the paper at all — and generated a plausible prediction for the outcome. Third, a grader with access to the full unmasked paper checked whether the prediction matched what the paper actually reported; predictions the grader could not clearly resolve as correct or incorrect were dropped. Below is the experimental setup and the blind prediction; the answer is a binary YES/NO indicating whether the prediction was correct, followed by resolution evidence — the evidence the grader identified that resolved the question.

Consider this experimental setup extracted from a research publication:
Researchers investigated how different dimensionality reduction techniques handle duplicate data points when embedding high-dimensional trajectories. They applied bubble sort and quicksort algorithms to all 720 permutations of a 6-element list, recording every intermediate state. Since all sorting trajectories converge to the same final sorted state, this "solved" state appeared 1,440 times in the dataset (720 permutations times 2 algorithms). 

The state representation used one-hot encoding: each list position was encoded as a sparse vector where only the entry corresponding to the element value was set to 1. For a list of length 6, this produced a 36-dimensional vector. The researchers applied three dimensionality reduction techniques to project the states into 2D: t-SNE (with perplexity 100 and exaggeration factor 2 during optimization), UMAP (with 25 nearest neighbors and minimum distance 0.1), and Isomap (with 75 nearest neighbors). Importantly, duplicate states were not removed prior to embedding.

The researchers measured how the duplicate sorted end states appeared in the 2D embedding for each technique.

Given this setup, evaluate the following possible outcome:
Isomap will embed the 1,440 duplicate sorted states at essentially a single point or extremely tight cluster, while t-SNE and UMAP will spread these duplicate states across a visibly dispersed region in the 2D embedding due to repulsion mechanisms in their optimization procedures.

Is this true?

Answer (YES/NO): YES